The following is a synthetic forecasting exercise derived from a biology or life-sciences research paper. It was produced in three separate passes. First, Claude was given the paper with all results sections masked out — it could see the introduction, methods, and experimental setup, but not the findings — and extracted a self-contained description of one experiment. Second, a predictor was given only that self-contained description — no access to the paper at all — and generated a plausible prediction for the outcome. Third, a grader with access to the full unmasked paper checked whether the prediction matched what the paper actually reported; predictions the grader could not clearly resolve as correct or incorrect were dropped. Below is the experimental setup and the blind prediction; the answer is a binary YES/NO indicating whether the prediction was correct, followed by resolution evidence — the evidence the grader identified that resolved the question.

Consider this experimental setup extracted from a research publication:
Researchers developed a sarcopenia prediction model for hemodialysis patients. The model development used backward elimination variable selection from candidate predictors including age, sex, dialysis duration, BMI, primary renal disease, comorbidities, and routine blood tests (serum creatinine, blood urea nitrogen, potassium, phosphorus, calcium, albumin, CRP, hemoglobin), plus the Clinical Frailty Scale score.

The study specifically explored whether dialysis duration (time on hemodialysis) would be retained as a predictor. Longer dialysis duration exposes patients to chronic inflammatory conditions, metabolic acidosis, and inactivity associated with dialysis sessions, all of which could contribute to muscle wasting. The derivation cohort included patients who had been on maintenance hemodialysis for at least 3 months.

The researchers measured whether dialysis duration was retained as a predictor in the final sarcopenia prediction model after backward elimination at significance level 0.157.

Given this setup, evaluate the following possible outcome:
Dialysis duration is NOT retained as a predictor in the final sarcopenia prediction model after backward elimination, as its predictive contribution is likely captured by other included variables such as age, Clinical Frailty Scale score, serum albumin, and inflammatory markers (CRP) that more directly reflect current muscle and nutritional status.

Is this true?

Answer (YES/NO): YES